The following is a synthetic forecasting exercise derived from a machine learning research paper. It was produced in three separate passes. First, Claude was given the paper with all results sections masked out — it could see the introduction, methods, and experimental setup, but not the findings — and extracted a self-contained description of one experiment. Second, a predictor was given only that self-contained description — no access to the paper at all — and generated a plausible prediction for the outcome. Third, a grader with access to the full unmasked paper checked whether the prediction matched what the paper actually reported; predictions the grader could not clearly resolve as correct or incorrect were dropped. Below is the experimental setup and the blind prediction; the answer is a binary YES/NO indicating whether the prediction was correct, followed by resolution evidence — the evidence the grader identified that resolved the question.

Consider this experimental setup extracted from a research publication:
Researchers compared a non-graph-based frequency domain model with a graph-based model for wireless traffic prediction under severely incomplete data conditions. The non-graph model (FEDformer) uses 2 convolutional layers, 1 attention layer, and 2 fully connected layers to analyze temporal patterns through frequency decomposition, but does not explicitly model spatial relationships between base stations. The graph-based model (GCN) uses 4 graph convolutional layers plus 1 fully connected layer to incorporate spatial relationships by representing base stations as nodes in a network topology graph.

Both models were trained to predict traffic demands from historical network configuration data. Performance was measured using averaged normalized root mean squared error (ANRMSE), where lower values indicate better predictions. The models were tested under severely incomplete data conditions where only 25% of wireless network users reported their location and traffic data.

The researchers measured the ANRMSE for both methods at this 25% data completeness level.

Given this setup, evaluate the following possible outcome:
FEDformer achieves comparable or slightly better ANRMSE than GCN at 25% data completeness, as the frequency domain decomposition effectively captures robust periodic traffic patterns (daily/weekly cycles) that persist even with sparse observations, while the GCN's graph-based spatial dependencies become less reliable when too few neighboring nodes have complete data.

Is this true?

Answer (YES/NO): YES